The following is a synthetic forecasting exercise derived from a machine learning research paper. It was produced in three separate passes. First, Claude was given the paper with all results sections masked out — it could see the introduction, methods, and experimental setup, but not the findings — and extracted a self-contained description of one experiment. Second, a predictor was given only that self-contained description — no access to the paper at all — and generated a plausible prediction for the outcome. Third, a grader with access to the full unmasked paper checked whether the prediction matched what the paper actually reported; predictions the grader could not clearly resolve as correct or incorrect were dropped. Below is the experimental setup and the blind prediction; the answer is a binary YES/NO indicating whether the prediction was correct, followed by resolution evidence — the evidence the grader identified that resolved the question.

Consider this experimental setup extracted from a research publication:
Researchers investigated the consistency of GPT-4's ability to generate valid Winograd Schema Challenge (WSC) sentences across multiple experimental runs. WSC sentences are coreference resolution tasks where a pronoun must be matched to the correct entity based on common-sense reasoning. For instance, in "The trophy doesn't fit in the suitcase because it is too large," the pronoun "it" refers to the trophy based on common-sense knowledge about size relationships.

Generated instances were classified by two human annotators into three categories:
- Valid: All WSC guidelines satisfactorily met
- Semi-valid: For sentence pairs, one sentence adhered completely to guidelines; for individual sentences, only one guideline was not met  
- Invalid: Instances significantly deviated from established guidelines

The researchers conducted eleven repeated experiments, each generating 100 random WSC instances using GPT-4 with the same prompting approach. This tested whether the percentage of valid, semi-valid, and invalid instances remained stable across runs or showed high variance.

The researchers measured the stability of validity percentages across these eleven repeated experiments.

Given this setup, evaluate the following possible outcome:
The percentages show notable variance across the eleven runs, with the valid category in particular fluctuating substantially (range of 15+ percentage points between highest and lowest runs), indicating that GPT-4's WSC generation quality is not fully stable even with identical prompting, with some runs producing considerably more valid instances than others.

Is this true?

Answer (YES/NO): NO